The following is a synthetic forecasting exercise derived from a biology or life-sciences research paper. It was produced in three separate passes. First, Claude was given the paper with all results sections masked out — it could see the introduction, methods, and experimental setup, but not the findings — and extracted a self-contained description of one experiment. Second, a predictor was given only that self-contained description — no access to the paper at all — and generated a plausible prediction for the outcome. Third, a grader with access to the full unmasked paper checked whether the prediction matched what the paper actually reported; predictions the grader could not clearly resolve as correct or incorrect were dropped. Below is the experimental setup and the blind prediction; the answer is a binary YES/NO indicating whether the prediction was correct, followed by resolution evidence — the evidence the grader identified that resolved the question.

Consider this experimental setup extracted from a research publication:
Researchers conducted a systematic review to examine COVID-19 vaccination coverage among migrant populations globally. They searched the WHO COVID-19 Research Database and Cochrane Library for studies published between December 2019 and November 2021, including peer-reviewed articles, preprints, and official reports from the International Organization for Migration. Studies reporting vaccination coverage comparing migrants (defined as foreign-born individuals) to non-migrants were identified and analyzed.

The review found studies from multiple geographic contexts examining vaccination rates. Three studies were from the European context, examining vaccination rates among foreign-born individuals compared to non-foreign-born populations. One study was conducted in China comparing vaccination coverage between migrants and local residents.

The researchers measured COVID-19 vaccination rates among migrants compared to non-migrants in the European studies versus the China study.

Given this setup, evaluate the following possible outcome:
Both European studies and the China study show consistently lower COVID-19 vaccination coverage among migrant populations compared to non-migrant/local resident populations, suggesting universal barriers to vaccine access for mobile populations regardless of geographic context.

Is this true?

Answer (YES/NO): NO